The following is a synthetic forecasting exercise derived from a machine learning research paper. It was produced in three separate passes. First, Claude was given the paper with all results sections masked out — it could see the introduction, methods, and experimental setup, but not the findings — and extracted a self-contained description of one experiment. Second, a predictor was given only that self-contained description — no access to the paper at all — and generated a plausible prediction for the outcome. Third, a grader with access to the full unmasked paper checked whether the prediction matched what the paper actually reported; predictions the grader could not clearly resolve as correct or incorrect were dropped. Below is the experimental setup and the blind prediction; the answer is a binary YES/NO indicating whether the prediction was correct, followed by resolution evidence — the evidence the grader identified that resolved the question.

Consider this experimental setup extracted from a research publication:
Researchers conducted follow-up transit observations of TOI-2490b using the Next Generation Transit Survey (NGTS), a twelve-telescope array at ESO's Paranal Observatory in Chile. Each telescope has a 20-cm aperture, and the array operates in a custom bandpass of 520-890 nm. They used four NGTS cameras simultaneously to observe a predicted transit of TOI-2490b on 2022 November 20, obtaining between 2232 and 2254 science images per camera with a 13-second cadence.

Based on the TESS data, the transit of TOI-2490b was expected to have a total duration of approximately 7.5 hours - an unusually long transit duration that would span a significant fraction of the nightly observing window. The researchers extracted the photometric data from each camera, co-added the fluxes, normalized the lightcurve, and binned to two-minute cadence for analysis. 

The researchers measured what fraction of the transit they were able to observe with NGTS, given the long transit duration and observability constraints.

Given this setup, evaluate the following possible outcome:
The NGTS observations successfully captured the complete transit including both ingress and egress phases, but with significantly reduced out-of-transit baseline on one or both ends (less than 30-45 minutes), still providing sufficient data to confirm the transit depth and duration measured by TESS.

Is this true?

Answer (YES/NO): YES